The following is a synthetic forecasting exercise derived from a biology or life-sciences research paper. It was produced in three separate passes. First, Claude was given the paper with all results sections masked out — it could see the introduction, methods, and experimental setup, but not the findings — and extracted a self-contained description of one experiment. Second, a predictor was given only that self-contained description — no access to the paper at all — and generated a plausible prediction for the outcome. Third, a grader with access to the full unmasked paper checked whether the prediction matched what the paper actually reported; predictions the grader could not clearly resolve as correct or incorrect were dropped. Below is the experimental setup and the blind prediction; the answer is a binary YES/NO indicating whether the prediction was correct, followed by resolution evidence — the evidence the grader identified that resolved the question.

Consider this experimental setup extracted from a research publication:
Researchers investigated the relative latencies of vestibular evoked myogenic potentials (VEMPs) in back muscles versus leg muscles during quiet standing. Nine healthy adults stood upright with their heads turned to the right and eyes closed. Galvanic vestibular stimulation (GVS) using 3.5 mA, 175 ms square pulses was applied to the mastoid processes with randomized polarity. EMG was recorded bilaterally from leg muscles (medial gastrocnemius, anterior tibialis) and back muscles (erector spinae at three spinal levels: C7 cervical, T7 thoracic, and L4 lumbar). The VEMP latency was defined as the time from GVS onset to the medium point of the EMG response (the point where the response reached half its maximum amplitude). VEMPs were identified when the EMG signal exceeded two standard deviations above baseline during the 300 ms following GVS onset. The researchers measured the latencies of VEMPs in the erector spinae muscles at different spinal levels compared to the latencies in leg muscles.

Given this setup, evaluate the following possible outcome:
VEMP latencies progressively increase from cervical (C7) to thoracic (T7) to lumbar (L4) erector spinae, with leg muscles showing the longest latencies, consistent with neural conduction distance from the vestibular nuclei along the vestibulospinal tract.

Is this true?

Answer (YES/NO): NO